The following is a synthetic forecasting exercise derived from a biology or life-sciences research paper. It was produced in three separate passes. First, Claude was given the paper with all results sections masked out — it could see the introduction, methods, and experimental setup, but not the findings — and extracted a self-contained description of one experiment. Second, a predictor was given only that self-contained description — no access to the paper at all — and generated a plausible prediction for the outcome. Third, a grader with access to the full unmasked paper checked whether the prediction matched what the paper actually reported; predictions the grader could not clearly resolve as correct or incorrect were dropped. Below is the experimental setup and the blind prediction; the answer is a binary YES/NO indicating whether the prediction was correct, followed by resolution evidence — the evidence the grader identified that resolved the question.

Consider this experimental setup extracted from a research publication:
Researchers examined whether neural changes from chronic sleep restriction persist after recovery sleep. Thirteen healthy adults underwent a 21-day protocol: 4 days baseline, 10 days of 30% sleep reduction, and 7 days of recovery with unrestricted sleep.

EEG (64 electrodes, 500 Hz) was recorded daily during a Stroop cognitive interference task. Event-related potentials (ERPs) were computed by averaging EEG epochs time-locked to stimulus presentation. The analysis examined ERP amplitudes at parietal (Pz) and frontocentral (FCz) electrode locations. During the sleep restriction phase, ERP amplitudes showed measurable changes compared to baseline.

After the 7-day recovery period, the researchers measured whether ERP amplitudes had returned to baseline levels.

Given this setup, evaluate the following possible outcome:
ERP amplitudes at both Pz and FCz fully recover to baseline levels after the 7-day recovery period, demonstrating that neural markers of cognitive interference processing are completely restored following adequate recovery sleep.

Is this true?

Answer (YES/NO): NO